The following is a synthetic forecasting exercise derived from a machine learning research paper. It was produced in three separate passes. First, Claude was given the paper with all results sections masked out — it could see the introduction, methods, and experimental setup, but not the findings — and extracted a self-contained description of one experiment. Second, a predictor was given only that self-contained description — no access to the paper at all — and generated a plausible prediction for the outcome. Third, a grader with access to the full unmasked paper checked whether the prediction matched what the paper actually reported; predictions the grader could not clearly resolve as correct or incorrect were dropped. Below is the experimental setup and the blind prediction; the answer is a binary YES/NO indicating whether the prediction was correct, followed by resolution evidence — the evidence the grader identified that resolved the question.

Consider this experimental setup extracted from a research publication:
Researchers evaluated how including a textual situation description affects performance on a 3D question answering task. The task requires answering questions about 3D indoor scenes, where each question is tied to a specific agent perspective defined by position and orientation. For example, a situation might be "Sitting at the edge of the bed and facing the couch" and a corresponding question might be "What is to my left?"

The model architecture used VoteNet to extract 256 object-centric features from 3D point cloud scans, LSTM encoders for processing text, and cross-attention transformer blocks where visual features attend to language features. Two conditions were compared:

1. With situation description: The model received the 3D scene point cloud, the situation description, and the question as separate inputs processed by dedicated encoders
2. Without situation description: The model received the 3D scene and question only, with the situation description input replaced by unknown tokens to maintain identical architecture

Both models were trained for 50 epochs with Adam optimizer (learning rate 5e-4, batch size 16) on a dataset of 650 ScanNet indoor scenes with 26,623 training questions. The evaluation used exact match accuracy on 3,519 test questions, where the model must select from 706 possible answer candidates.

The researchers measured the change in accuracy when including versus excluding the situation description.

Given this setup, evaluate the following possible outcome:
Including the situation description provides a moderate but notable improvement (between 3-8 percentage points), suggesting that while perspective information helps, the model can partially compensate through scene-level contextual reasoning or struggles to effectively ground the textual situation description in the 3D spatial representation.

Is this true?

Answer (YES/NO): NO